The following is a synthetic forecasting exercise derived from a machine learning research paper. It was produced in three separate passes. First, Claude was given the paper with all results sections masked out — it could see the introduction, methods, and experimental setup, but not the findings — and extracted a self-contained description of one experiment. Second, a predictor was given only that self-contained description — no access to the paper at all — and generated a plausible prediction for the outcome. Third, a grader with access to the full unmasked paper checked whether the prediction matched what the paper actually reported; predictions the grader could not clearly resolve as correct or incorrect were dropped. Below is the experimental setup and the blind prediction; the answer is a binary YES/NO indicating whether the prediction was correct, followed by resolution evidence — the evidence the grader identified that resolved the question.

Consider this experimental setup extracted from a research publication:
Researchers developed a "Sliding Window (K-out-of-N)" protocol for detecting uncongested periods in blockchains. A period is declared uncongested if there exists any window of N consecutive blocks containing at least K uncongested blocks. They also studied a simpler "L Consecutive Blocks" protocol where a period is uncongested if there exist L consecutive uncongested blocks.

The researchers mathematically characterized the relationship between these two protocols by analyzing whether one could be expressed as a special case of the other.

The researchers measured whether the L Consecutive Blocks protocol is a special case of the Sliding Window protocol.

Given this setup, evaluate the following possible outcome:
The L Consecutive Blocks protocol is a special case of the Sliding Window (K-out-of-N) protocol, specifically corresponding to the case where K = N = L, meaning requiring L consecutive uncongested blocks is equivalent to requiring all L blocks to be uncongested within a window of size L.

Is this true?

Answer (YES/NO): YES